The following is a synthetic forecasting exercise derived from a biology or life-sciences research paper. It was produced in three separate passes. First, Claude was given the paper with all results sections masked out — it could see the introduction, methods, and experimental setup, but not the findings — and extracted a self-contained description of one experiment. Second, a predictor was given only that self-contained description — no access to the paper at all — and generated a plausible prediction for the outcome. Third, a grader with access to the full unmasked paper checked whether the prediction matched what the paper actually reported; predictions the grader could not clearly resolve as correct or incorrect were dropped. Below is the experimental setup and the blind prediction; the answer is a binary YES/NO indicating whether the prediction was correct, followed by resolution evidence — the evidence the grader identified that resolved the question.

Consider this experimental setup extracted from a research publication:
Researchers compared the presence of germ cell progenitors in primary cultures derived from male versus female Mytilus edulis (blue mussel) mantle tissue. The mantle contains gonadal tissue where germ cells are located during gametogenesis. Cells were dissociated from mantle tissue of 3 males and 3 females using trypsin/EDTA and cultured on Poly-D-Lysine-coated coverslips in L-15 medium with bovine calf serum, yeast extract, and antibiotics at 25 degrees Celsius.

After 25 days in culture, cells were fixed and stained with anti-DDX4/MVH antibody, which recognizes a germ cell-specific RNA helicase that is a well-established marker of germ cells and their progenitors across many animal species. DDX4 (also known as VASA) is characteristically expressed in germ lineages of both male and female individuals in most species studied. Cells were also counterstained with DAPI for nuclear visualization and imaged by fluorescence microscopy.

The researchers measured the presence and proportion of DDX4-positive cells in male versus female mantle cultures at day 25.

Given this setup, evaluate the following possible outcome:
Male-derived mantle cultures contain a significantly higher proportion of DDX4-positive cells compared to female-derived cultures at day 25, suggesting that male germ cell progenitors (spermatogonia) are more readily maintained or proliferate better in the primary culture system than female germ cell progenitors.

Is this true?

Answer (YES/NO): YES